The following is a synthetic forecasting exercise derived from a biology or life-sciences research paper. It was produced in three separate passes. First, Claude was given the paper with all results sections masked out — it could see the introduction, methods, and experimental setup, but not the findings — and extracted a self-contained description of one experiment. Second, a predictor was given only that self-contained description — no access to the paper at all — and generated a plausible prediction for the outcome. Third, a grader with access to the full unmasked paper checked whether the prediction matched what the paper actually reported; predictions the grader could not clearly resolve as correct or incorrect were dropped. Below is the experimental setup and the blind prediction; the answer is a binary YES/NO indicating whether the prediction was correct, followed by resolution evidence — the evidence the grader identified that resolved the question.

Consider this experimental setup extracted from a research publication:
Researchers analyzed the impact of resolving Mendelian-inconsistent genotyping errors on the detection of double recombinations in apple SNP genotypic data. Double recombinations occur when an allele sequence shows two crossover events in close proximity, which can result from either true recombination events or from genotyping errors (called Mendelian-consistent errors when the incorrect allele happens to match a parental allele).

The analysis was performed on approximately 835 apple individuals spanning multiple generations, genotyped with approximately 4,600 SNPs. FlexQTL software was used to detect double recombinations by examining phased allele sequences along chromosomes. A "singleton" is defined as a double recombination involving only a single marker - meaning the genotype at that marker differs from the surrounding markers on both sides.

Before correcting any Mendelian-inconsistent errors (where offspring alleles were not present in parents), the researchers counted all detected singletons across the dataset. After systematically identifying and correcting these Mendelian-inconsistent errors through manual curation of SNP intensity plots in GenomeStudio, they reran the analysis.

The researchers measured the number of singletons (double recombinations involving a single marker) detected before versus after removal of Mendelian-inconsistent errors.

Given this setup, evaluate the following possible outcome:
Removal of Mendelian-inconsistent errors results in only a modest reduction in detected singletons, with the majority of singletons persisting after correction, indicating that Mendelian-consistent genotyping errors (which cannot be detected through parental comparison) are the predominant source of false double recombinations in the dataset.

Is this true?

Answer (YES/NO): NO